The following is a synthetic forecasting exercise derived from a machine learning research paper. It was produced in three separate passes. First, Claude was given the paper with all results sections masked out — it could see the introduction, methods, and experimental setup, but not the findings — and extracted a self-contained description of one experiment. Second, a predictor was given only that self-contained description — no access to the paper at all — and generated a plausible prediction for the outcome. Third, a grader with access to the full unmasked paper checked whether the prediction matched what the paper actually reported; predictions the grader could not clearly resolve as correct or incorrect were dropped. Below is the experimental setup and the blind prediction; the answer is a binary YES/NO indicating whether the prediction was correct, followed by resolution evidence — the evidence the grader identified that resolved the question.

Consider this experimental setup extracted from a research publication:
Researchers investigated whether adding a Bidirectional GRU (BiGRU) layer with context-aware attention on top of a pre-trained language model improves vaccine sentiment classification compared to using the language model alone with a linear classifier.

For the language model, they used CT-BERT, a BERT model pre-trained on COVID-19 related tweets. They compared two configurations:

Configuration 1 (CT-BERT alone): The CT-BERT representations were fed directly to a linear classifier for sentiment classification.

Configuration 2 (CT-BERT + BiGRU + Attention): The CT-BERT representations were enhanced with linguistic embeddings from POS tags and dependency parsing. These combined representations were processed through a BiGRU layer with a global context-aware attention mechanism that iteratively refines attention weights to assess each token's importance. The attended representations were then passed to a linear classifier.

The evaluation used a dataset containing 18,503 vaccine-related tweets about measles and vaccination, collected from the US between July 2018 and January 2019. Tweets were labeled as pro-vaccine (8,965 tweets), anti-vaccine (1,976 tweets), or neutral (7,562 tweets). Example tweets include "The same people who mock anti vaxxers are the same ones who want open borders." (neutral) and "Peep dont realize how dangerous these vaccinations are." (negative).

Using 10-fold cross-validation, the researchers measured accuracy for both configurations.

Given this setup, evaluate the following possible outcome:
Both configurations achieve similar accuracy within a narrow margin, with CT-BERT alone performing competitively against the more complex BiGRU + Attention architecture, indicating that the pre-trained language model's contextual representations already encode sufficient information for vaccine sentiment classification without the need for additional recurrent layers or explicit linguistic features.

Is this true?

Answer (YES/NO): NO